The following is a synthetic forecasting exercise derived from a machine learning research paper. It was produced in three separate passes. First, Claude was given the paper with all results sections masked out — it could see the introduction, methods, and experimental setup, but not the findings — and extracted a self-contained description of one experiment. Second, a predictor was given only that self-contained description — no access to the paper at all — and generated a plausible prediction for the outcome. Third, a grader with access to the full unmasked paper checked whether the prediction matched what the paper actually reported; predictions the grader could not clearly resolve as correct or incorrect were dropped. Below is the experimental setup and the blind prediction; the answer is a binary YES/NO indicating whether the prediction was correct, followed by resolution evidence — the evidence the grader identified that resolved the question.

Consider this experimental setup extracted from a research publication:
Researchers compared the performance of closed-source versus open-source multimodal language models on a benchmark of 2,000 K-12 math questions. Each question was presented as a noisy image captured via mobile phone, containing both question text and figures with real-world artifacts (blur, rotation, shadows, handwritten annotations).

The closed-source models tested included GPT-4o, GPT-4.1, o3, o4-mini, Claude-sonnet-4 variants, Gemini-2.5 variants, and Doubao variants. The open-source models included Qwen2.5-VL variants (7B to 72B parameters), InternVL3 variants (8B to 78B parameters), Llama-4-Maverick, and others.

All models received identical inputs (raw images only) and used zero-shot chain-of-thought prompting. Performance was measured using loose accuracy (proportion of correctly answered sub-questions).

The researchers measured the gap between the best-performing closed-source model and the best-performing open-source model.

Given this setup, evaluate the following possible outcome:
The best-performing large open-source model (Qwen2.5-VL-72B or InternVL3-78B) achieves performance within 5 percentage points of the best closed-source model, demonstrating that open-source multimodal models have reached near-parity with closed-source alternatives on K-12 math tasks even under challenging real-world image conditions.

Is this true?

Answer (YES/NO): NO